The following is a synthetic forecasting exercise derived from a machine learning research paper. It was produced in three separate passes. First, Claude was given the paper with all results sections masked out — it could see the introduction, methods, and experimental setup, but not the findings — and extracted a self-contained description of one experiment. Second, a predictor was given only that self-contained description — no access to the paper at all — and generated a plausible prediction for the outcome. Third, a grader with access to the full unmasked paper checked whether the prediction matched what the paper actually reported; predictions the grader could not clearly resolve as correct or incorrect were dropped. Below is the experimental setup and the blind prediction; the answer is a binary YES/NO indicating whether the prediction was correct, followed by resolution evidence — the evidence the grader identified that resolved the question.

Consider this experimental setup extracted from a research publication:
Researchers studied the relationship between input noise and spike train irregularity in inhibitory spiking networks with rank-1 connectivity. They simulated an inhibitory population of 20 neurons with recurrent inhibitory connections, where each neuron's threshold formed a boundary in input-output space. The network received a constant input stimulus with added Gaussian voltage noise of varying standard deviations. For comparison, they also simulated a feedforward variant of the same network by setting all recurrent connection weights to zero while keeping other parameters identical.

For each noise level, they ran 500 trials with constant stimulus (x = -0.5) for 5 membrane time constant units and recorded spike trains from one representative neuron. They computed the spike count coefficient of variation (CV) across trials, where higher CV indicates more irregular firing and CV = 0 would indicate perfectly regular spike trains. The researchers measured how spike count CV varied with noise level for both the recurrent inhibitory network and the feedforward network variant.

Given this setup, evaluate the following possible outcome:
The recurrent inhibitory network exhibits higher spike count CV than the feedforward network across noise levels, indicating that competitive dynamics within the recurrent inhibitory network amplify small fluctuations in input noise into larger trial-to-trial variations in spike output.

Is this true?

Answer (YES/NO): YES